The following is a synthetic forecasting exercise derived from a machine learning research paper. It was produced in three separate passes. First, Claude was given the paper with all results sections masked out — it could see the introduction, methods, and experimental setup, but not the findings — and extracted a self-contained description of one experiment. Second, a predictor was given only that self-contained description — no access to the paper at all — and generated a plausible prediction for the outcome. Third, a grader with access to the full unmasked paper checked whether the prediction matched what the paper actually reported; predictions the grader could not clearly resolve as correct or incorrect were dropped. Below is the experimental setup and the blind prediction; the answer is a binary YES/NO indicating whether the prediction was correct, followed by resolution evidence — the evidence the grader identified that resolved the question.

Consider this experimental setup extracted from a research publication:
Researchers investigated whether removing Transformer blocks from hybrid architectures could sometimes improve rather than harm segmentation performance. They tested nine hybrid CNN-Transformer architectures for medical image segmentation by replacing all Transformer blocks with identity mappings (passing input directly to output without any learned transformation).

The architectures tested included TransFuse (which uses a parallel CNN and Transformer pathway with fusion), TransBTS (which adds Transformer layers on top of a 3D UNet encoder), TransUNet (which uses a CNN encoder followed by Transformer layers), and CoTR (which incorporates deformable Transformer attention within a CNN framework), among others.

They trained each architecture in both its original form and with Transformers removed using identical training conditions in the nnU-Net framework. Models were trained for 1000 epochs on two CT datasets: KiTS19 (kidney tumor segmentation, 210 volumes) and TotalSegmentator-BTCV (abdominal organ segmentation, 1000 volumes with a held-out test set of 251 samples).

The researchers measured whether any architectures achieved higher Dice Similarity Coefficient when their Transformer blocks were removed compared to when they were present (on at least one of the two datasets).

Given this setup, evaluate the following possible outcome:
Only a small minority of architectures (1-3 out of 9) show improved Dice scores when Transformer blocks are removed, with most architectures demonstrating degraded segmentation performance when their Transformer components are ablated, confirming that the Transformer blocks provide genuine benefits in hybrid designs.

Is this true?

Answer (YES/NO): NO